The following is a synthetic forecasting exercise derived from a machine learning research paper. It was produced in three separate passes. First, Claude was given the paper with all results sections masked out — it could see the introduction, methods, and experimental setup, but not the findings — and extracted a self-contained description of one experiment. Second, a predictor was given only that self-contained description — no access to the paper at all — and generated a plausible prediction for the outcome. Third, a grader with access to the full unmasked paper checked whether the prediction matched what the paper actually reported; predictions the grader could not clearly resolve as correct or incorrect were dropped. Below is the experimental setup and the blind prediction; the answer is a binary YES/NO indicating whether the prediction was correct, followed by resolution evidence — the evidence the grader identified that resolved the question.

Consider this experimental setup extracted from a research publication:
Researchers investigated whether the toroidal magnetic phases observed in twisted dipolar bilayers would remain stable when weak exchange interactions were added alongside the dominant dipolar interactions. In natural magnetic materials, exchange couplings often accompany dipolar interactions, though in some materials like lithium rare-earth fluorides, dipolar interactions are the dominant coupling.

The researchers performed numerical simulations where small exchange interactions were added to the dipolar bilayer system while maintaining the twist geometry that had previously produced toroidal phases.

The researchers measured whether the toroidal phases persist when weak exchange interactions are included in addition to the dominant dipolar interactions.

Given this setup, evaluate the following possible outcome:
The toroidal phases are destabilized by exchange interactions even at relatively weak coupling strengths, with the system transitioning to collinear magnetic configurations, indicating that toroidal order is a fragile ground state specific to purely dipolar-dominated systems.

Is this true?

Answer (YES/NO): NO